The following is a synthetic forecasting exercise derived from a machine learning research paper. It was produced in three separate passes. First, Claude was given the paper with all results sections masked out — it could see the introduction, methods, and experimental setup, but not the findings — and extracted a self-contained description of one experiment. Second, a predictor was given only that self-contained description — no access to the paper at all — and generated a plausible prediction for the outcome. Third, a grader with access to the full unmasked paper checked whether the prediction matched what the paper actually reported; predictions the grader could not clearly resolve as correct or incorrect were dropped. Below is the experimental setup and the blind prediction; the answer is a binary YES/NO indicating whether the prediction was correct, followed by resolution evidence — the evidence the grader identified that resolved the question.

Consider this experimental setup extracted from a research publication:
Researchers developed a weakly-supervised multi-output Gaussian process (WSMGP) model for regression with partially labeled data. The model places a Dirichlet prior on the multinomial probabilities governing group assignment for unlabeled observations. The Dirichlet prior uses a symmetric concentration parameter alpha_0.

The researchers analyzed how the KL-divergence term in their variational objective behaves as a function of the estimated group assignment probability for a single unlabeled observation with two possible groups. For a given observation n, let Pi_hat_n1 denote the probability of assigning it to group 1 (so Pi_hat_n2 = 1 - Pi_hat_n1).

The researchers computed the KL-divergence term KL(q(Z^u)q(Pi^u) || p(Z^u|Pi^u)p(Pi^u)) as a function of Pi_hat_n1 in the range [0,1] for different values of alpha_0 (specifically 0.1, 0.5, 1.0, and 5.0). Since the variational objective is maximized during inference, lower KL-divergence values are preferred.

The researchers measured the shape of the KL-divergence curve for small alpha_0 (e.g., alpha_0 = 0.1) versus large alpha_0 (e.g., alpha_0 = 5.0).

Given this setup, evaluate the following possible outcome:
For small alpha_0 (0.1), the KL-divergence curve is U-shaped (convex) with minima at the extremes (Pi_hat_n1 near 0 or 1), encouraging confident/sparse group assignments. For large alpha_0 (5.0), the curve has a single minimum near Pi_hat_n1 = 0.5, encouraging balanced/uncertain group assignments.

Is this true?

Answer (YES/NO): YES